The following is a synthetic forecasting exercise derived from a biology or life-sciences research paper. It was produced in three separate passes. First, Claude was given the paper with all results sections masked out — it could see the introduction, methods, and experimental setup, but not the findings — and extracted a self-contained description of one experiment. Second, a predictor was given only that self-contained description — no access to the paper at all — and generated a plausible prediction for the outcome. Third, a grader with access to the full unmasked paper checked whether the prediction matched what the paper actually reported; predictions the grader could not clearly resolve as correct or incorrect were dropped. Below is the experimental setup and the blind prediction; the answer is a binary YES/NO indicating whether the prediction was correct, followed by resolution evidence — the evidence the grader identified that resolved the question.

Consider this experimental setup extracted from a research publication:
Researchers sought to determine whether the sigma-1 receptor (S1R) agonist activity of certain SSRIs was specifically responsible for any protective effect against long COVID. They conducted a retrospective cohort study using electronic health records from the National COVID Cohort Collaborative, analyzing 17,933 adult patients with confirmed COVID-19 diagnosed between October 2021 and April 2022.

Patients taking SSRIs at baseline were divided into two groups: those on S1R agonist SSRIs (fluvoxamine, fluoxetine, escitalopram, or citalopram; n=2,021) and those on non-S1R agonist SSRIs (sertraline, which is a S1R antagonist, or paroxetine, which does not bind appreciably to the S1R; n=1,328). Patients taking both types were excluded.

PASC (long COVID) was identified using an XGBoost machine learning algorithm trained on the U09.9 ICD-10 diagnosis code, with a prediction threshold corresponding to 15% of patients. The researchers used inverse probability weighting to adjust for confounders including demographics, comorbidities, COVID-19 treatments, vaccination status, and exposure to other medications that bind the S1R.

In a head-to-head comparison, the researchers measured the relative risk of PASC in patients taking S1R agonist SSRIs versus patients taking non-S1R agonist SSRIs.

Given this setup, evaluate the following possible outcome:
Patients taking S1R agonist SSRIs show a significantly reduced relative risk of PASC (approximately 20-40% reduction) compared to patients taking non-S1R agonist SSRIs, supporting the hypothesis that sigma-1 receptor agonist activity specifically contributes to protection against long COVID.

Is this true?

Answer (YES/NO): NO